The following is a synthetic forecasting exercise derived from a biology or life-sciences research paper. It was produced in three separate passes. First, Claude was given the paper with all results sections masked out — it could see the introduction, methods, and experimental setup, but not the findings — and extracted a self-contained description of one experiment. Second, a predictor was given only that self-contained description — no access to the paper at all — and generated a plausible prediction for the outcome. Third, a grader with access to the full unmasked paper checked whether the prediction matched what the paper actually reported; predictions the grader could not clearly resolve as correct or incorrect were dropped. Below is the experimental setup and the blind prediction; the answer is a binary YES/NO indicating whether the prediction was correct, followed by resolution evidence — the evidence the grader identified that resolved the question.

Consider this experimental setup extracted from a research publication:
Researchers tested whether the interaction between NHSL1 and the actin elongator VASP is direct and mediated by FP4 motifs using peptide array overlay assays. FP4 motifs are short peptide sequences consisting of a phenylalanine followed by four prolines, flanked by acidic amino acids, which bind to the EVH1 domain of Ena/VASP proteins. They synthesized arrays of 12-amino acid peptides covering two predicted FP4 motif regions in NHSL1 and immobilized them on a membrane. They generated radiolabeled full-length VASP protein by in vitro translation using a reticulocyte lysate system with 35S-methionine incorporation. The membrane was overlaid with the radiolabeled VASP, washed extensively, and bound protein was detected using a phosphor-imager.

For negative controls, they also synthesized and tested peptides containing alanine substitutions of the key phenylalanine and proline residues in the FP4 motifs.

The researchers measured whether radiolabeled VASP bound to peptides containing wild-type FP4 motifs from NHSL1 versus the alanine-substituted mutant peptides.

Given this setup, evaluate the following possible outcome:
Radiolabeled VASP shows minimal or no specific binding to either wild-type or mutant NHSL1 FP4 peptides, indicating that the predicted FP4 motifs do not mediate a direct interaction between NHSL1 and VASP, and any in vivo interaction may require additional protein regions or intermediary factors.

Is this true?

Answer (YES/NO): NO